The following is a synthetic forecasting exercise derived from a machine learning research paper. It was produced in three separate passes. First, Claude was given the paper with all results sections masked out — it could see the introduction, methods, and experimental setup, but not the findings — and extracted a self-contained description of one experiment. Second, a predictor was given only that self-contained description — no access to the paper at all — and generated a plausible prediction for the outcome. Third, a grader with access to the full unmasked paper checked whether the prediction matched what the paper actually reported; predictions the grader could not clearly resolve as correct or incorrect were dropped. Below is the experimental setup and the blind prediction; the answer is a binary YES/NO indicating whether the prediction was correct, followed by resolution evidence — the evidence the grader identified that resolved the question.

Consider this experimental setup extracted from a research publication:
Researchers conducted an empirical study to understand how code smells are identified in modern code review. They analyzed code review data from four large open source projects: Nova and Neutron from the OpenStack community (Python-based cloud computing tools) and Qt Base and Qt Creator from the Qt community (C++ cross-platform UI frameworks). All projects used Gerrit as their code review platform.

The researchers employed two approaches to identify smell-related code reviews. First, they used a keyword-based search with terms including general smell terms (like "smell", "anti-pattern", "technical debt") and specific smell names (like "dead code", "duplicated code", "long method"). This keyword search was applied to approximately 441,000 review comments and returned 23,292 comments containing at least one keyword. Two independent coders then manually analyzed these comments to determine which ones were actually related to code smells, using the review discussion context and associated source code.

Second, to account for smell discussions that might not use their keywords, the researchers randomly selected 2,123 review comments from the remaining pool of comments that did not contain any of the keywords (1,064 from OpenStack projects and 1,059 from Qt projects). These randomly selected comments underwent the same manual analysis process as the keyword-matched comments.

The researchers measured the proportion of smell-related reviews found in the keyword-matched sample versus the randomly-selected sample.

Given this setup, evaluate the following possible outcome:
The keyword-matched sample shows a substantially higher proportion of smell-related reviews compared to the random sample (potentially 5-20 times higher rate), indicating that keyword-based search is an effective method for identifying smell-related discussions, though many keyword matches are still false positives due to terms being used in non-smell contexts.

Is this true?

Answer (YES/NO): NO